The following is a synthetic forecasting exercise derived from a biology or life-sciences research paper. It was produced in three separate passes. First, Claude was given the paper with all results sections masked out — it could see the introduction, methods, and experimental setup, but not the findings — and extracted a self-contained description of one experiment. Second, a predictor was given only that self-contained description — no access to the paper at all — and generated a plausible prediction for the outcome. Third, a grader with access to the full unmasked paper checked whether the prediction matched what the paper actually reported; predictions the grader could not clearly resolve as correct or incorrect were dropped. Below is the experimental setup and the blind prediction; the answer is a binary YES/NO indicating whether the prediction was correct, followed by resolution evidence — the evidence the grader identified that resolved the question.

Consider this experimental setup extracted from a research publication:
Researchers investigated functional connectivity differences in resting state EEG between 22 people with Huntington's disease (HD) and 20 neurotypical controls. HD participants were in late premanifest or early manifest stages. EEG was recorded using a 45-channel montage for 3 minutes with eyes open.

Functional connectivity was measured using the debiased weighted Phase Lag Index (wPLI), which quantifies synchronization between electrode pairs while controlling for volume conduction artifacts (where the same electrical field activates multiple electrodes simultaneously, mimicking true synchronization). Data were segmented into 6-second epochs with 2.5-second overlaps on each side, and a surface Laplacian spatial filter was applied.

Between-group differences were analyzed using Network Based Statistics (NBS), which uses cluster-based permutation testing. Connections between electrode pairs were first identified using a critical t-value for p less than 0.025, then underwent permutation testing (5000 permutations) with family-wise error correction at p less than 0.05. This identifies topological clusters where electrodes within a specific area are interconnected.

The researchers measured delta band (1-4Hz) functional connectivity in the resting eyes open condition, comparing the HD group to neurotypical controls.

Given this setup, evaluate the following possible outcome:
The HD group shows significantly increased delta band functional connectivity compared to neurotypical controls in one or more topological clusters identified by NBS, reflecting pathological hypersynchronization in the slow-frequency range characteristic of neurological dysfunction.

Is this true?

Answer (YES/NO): YES